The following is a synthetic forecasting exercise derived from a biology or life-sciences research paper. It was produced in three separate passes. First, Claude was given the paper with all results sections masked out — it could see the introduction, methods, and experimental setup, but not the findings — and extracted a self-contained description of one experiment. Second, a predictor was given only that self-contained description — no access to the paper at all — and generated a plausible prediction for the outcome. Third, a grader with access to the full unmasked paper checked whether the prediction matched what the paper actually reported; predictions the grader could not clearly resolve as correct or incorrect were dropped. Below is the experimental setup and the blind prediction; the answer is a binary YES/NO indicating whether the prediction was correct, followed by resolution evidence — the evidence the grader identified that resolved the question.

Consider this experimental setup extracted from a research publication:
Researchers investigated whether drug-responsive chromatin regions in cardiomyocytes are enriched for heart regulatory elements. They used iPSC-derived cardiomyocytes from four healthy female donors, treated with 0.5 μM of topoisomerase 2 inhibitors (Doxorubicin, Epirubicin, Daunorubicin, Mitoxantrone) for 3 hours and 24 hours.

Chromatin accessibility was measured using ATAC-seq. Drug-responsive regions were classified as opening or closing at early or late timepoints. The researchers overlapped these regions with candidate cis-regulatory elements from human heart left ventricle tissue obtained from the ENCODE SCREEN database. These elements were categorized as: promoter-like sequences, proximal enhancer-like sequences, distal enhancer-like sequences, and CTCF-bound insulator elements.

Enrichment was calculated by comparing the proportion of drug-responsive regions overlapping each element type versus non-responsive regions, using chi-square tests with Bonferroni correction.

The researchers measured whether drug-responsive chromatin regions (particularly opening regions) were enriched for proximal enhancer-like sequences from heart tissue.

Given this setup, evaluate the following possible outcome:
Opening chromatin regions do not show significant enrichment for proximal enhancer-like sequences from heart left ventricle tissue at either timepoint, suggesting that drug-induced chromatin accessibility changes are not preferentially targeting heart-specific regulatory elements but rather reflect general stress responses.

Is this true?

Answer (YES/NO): NO